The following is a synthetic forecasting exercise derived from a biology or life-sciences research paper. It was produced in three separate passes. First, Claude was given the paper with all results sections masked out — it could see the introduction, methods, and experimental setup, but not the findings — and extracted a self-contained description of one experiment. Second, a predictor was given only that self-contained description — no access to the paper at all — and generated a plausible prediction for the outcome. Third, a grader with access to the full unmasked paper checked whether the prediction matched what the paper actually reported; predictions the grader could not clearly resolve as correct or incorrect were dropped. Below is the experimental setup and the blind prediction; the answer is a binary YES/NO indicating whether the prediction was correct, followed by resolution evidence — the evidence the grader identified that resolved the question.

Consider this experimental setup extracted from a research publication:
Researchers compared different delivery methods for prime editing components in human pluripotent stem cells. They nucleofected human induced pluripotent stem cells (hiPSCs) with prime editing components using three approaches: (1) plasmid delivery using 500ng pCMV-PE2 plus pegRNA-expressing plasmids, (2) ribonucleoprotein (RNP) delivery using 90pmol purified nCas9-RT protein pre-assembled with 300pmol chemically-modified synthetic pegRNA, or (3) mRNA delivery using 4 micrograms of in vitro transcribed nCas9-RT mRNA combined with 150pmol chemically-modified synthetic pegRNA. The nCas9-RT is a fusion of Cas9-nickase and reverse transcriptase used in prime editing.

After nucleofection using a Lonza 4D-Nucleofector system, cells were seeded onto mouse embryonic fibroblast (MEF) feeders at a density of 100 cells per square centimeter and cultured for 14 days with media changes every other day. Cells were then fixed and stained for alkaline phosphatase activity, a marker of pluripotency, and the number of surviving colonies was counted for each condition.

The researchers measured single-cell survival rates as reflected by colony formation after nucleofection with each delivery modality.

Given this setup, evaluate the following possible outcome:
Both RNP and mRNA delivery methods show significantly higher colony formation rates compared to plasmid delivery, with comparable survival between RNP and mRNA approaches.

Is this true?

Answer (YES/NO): NO